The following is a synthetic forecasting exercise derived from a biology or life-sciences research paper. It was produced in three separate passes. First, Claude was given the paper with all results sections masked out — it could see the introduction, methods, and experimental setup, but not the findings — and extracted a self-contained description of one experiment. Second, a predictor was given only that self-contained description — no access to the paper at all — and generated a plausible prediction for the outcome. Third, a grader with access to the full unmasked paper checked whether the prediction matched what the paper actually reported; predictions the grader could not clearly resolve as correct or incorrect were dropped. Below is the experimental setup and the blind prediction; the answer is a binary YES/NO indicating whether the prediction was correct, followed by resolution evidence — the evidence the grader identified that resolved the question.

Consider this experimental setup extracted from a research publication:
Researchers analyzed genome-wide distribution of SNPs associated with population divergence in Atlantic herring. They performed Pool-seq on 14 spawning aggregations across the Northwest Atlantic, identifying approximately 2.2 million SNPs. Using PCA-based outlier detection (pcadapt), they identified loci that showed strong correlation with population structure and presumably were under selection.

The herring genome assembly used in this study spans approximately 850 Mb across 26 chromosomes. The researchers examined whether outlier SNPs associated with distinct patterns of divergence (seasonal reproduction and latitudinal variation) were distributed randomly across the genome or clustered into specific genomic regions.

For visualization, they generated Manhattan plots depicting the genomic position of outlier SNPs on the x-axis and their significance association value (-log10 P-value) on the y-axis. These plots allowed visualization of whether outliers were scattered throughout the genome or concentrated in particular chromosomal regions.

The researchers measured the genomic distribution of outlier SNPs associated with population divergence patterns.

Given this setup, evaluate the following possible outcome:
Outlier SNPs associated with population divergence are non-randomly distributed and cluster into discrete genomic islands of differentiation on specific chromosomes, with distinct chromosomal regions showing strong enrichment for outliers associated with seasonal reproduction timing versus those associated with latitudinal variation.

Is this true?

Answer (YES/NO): YES